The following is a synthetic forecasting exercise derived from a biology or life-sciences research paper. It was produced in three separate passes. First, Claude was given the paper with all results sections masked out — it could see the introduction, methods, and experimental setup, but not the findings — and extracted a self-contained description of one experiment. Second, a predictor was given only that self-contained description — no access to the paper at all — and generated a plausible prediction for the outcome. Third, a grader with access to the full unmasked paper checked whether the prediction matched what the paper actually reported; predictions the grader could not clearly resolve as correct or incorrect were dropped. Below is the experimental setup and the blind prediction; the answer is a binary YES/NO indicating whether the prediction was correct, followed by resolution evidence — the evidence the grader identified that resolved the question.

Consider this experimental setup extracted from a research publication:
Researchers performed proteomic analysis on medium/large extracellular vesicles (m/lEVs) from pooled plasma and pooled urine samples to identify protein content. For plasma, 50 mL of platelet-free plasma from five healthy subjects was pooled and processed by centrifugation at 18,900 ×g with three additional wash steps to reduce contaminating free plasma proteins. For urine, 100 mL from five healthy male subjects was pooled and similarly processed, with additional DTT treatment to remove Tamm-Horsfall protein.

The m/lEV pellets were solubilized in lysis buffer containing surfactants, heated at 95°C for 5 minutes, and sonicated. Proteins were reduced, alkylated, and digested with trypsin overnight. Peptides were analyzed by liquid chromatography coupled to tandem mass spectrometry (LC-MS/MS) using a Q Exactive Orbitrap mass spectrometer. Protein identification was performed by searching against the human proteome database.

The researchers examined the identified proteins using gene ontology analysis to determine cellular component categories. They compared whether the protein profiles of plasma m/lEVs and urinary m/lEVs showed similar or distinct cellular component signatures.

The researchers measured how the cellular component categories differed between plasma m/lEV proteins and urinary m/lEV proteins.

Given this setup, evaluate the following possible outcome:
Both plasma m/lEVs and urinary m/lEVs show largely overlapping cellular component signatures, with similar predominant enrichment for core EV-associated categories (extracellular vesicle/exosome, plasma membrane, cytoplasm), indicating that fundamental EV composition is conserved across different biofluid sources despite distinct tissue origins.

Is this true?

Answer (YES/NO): YES